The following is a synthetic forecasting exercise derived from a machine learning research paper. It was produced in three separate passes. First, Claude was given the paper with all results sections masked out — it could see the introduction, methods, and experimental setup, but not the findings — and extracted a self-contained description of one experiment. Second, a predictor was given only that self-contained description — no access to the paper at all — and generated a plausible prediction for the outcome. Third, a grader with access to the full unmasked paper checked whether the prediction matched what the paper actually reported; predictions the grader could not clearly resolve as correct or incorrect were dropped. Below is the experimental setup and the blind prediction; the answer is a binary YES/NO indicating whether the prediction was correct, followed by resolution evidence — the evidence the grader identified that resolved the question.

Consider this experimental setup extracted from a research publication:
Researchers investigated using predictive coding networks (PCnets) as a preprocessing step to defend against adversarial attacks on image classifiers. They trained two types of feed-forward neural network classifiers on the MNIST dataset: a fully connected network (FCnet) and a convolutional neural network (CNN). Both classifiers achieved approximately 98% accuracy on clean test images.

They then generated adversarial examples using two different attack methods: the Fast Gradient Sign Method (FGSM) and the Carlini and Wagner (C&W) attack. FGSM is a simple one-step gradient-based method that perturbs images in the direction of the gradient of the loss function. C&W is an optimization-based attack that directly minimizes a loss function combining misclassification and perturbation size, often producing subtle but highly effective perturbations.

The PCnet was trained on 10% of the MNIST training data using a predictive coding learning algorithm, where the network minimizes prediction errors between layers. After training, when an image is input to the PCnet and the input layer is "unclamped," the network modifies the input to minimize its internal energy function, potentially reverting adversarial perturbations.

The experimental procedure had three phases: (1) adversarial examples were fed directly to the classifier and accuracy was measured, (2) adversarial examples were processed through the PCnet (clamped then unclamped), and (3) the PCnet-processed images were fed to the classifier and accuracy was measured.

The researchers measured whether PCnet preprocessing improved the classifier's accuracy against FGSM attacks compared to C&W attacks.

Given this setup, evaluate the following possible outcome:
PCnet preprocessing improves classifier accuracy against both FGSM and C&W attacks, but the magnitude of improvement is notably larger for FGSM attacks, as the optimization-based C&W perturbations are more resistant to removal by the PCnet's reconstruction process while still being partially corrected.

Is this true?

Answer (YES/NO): NO